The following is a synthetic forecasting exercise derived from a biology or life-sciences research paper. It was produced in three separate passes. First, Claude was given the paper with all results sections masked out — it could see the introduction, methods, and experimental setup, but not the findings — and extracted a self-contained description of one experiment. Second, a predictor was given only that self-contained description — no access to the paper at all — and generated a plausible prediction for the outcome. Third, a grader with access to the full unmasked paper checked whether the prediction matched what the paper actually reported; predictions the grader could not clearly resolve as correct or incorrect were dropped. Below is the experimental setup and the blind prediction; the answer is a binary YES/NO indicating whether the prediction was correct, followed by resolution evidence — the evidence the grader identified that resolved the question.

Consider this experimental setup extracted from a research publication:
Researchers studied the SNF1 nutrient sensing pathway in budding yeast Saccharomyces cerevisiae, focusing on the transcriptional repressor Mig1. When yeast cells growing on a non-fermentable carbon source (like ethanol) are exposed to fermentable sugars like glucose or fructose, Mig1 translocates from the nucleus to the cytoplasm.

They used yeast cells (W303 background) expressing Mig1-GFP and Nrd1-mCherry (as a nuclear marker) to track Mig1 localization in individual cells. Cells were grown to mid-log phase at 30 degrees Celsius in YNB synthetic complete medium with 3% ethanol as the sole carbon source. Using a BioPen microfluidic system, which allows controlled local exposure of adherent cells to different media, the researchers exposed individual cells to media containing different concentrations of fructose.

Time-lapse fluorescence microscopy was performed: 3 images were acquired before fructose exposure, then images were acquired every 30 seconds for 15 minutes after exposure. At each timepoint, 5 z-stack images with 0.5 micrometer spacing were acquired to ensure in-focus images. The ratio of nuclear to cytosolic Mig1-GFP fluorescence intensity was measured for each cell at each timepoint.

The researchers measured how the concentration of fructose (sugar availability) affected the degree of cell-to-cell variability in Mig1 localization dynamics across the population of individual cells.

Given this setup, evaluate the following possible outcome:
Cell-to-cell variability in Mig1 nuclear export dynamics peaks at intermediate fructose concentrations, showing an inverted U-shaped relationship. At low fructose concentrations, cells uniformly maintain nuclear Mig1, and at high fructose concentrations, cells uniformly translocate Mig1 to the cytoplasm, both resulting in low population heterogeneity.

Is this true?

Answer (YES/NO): NO